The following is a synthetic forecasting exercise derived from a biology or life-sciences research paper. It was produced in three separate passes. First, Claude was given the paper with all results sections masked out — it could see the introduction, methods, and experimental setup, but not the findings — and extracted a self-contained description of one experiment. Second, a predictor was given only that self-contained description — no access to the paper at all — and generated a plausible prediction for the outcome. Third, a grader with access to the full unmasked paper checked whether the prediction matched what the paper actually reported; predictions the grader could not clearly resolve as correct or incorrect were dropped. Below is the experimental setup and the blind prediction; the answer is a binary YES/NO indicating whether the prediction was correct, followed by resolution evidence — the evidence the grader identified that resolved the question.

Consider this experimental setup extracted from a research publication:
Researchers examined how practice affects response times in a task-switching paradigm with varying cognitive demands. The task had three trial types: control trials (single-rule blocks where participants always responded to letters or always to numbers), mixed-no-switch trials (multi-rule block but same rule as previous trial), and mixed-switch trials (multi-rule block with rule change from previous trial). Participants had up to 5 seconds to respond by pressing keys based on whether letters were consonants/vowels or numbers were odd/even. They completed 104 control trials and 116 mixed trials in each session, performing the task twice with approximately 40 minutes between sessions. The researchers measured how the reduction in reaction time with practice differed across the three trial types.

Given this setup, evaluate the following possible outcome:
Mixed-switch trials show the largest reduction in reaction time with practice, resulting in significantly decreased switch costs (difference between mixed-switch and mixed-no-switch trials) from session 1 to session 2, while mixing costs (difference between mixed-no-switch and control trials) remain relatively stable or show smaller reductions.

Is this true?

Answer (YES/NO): NO